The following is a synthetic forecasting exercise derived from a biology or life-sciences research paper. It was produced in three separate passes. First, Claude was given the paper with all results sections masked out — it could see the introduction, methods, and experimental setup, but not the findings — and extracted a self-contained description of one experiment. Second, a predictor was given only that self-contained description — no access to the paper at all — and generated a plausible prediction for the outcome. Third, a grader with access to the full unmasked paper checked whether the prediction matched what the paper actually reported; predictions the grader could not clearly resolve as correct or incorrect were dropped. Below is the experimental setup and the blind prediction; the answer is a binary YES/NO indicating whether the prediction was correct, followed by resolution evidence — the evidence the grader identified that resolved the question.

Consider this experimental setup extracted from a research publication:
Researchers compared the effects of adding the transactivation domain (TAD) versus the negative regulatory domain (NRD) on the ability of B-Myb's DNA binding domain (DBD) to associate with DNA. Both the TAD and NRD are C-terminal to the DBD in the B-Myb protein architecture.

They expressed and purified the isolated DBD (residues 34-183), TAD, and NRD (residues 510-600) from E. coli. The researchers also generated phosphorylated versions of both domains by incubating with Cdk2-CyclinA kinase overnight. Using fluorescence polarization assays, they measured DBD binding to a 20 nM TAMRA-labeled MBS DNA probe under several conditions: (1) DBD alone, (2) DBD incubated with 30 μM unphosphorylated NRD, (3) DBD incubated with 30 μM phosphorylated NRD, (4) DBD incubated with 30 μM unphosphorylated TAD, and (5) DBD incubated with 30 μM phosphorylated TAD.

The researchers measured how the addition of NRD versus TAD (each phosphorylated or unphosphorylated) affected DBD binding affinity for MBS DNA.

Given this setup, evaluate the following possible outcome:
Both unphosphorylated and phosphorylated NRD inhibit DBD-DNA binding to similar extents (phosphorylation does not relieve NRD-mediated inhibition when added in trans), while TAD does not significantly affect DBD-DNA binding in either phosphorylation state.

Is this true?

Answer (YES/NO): NO